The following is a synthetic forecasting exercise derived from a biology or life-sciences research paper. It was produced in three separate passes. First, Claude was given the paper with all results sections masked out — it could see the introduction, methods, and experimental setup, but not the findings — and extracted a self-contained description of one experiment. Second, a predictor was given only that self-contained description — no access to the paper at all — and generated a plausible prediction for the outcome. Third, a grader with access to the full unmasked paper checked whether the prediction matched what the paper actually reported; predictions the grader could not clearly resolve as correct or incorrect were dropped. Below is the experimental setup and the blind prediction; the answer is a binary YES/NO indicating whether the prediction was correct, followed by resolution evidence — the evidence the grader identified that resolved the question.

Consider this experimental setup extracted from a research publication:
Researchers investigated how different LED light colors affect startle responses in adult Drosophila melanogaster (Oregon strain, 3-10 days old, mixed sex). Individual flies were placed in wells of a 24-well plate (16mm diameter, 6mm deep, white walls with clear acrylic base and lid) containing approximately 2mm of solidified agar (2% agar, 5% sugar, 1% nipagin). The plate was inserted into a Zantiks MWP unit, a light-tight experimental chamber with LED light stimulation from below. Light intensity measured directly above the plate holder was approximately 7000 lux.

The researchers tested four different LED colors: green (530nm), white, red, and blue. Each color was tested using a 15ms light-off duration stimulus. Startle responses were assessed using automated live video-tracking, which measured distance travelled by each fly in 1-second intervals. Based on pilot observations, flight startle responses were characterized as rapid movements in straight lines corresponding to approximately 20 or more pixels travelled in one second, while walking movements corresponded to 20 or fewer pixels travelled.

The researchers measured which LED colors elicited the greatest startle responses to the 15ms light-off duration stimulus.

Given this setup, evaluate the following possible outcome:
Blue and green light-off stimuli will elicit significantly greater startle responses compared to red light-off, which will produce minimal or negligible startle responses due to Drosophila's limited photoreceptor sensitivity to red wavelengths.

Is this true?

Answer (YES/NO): NO